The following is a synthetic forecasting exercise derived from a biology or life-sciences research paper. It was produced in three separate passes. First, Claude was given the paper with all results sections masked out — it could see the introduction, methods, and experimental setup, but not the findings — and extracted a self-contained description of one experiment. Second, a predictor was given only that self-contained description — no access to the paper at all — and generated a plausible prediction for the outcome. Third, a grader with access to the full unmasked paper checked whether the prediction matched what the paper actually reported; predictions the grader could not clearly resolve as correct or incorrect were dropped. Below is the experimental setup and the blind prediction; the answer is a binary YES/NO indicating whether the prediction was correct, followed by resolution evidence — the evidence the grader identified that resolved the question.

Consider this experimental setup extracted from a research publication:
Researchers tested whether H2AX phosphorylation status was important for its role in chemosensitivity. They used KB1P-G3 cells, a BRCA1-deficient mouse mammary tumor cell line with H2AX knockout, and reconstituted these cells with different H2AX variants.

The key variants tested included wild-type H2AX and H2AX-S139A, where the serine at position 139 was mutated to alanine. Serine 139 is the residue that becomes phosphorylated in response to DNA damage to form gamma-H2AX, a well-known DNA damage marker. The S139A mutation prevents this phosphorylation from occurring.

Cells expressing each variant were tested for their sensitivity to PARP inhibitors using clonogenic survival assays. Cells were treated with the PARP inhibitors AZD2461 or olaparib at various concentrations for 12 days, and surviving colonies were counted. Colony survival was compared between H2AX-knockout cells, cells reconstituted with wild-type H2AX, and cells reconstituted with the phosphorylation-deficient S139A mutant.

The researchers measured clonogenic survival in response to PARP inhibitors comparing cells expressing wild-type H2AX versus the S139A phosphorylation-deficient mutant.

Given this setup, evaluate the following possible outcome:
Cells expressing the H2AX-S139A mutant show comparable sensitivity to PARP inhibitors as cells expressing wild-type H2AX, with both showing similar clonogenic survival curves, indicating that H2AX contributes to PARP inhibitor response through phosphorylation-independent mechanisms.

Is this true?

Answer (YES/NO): NO